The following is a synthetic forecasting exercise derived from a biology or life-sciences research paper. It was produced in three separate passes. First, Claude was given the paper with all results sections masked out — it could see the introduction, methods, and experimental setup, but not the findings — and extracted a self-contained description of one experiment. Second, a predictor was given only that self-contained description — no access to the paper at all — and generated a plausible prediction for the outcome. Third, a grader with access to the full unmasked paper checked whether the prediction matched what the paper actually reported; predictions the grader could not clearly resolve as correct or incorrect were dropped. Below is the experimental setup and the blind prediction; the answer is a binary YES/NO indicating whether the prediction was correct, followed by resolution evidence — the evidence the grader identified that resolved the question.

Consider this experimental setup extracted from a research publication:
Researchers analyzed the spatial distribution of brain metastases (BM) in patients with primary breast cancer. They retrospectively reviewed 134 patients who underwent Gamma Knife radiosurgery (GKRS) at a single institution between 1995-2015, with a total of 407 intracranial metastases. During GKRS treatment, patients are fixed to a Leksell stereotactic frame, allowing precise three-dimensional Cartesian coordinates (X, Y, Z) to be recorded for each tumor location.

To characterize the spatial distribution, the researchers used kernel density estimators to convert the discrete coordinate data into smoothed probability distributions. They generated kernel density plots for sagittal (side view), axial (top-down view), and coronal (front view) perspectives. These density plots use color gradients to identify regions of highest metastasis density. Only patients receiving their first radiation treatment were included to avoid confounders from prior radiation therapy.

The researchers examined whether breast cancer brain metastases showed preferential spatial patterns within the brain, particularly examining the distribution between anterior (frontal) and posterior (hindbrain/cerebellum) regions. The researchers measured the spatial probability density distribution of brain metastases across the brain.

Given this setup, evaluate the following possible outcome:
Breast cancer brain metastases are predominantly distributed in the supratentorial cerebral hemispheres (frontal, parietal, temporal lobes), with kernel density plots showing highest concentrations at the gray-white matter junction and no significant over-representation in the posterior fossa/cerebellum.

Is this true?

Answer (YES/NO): NO